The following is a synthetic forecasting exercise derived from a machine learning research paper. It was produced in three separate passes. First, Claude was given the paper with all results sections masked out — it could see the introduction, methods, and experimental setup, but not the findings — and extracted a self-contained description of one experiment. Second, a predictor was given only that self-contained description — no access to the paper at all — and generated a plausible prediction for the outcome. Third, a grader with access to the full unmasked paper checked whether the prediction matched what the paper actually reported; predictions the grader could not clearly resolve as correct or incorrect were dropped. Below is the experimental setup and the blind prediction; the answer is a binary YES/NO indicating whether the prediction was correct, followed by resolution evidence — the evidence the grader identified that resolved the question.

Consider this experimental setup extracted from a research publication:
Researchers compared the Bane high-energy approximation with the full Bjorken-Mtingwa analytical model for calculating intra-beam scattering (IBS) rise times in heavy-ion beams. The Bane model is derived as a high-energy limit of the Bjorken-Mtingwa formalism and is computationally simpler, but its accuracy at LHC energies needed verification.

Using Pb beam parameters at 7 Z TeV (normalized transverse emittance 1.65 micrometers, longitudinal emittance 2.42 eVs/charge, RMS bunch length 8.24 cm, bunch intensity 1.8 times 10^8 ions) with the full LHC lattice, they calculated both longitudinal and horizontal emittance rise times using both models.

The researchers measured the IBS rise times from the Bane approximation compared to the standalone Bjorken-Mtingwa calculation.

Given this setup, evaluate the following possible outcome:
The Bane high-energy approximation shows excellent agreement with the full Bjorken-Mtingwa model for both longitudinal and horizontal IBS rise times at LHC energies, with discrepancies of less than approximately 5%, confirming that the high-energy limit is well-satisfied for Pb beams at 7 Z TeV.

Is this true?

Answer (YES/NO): YES